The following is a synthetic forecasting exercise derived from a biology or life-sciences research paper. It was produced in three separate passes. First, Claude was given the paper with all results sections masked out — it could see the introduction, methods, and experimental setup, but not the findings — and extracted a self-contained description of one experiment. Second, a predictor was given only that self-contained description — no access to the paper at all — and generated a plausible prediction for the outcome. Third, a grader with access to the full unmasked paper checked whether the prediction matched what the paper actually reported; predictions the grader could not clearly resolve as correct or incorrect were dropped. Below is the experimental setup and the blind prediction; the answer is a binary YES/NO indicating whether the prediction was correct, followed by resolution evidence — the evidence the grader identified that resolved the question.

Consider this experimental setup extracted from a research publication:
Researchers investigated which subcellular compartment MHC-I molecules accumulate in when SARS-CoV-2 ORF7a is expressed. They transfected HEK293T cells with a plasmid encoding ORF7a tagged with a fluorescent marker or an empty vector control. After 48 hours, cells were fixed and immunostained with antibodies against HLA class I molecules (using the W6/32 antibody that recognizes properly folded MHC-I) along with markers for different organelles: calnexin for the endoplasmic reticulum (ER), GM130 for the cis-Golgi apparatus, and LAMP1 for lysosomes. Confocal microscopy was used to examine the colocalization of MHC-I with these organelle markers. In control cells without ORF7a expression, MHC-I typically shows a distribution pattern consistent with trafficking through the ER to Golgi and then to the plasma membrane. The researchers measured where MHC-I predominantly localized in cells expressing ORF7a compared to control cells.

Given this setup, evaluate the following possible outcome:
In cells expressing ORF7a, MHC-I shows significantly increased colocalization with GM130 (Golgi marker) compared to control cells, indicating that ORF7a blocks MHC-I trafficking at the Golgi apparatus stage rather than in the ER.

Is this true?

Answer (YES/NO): NO